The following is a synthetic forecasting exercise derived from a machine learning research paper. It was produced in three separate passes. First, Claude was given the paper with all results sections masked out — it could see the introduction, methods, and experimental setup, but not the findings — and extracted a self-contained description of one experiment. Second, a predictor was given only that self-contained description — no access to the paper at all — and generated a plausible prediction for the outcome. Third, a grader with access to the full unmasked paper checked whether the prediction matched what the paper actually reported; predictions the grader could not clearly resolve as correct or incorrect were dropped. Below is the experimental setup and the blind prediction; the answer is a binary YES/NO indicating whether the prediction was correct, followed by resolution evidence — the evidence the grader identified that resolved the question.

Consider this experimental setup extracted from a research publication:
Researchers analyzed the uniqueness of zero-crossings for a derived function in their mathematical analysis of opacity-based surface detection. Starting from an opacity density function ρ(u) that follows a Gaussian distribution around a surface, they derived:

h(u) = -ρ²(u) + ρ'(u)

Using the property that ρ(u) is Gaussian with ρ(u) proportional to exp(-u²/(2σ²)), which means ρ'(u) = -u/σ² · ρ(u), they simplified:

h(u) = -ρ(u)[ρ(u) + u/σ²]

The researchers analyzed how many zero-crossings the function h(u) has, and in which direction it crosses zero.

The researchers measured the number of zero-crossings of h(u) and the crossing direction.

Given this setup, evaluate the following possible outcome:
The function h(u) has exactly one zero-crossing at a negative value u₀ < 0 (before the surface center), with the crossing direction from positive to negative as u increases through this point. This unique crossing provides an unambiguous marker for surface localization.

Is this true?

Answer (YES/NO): YES